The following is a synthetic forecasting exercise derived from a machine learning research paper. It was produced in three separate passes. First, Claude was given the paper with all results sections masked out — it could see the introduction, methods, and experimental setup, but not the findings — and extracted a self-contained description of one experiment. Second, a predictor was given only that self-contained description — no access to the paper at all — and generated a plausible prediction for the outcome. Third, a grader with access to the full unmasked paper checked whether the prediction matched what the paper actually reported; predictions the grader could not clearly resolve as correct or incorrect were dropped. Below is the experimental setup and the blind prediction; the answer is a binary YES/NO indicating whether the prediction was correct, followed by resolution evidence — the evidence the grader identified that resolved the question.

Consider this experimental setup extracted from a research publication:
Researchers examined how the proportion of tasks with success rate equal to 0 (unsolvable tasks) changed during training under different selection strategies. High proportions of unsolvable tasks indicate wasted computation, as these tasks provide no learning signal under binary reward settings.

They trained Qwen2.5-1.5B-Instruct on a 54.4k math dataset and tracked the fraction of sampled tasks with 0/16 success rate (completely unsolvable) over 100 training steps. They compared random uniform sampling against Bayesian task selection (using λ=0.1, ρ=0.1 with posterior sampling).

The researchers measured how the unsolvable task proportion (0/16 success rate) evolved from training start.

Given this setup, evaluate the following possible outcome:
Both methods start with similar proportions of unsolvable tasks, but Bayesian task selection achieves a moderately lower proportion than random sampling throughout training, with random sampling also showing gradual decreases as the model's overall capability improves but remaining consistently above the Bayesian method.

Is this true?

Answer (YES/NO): NO